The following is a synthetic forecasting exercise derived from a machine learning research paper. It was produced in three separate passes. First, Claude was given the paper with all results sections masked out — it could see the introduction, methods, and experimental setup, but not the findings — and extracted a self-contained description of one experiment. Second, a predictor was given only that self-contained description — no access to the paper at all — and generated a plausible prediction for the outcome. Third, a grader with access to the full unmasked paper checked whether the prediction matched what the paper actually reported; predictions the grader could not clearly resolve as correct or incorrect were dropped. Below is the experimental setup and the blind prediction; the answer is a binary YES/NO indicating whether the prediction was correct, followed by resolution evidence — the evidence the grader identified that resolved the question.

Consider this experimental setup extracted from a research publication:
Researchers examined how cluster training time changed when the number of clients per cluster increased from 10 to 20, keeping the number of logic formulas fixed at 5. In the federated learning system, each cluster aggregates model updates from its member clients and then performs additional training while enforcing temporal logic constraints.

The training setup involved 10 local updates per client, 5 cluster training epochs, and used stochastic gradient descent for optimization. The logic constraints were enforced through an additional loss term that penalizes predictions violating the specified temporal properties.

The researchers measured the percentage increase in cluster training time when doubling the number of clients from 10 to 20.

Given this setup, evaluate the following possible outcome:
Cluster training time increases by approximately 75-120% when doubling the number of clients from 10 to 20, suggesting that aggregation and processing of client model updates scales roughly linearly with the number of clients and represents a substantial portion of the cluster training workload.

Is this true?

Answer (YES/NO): NO